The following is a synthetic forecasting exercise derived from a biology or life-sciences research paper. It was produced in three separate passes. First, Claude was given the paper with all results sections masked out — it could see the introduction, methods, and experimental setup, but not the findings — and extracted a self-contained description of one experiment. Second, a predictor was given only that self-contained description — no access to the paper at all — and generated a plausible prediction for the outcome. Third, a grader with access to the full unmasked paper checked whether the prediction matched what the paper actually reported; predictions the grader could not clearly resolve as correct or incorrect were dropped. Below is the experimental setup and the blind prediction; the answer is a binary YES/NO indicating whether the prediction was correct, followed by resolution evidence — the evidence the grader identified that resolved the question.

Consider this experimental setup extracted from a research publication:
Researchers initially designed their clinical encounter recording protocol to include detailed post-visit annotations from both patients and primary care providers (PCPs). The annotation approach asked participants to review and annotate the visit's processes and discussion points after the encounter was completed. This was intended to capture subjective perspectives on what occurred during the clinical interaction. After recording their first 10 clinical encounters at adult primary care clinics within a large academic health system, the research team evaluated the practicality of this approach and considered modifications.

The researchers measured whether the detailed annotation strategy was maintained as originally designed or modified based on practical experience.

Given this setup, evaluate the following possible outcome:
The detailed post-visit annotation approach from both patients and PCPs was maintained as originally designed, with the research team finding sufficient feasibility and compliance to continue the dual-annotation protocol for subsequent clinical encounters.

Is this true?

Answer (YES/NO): NO